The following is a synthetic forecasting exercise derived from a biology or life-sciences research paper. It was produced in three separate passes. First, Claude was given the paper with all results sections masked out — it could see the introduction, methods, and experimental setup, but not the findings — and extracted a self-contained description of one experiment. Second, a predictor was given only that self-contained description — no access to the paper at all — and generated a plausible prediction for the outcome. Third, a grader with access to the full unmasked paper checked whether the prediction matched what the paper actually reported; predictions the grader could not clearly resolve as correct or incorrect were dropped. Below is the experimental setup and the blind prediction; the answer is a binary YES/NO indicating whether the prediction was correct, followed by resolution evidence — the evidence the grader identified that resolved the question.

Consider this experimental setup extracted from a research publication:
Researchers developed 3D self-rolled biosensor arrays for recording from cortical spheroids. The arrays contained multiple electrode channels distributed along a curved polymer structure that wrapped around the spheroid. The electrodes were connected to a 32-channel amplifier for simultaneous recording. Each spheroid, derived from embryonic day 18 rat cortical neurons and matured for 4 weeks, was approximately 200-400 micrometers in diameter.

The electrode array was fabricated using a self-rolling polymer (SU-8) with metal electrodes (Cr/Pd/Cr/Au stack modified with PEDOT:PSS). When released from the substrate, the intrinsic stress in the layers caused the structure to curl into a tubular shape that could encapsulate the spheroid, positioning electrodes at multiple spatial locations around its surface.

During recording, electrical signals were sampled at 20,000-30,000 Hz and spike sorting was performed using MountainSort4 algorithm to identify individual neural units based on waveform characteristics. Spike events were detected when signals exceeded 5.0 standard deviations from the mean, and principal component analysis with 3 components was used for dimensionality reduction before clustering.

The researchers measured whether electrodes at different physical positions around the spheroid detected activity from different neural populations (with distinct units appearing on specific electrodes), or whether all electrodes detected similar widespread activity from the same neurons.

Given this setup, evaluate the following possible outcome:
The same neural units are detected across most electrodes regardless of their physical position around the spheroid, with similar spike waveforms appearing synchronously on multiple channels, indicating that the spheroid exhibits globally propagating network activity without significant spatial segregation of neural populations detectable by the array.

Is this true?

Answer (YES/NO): NO